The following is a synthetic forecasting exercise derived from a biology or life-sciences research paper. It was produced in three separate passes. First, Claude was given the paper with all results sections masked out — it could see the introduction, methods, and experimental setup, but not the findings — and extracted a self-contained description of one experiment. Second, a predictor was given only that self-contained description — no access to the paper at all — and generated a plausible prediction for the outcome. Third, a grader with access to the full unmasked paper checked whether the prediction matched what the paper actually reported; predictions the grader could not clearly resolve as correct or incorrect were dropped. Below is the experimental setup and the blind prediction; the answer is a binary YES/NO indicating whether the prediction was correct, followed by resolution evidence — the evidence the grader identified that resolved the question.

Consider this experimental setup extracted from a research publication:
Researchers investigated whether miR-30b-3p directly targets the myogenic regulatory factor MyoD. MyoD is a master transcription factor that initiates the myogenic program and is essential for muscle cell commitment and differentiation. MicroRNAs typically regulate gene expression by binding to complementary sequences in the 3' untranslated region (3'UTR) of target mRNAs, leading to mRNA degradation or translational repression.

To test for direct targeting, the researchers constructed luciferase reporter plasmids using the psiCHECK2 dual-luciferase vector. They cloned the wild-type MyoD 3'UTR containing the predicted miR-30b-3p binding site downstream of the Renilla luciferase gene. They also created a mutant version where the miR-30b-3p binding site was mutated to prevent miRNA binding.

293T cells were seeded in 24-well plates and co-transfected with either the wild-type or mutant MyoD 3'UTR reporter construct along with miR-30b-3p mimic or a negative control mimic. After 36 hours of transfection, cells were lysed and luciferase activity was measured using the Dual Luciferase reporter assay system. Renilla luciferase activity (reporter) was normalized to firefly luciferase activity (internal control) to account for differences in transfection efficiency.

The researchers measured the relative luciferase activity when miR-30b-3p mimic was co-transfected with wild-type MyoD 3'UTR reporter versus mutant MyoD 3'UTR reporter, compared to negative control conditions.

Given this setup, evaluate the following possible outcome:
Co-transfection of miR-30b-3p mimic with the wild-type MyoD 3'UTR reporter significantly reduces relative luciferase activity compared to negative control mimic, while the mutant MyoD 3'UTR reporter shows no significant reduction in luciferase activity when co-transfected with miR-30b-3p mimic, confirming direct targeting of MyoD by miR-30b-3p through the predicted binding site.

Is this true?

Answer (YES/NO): YES